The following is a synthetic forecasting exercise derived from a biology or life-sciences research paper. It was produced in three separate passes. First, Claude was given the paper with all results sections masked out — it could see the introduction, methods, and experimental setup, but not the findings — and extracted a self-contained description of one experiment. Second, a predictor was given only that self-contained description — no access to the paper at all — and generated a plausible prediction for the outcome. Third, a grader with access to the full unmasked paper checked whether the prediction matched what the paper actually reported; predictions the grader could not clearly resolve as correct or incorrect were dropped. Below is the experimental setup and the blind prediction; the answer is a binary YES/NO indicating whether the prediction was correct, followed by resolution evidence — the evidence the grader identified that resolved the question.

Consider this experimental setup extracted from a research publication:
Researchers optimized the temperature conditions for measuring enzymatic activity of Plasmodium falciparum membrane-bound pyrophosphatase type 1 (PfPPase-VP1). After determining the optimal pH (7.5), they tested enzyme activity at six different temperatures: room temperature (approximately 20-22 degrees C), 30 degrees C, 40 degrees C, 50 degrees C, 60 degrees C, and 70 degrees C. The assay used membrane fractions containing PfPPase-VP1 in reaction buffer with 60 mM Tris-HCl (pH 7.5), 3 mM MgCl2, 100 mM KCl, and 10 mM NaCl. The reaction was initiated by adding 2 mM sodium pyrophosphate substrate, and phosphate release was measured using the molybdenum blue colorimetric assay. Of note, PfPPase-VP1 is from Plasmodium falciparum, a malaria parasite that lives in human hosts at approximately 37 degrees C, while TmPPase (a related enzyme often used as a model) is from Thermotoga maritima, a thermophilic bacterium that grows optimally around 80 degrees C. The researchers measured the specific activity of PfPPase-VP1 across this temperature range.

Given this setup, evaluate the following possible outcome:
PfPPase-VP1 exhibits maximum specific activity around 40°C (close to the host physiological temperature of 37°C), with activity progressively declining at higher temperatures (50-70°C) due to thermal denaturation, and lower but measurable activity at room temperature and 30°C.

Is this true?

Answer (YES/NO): NO